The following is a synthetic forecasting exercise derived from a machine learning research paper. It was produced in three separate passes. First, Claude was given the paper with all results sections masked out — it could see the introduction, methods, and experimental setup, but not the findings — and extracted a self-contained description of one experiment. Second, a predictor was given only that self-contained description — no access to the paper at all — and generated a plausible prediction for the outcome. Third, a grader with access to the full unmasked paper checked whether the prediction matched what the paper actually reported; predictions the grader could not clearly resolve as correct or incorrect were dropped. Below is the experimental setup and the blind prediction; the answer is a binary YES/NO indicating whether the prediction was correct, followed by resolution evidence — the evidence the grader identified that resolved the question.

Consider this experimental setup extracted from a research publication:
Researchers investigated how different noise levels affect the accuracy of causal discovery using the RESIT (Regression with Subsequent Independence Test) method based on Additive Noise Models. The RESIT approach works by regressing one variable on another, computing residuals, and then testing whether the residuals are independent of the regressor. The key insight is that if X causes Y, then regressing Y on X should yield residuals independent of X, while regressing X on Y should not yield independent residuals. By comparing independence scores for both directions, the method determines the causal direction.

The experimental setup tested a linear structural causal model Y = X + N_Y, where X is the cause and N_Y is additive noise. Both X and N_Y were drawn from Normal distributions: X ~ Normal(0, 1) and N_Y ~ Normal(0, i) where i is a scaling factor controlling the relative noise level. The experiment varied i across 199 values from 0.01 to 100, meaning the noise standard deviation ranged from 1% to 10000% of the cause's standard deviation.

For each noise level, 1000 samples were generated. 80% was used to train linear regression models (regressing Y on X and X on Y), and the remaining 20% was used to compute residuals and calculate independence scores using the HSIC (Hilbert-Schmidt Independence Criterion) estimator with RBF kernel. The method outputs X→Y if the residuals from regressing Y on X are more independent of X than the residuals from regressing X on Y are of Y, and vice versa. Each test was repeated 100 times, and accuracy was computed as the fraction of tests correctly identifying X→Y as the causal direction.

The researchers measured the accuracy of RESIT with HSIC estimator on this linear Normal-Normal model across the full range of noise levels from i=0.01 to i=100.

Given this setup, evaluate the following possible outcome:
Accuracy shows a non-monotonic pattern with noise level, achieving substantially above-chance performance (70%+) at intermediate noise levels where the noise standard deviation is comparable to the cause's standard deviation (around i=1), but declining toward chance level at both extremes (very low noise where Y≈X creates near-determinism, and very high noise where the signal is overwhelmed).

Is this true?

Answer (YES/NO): NO